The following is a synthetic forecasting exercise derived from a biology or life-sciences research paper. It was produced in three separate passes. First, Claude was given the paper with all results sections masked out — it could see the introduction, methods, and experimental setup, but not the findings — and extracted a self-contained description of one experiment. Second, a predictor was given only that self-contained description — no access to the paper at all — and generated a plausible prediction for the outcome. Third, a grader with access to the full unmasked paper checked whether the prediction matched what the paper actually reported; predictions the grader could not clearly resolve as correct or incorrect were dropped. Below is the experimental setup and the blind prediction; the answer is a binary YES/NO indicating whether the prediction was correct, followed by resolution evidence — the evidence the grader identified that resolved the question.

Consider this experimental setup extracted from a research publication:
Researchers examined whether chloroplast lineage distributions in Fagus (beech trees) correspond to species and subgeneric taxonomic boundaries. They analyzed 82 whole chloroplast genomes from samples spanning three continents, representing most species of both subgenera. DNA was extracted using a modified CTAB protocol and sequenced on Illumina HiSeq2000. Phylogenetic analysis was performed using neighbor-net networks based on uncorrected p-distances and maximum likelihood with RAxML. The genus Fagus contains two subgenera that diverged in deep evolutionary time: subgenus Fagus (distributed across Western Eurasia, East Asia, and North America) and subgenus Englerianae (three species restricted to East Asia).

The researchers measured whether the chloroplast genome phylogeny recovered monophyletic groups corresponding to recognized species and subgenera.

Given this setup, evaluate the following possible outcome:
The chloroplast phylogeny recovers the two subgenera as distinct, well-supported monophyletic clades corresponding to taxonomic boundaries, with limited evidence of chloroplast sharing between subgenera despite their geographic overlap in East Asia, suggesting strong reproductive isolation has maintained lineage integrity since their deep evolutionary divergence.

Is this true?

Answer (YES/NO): NO